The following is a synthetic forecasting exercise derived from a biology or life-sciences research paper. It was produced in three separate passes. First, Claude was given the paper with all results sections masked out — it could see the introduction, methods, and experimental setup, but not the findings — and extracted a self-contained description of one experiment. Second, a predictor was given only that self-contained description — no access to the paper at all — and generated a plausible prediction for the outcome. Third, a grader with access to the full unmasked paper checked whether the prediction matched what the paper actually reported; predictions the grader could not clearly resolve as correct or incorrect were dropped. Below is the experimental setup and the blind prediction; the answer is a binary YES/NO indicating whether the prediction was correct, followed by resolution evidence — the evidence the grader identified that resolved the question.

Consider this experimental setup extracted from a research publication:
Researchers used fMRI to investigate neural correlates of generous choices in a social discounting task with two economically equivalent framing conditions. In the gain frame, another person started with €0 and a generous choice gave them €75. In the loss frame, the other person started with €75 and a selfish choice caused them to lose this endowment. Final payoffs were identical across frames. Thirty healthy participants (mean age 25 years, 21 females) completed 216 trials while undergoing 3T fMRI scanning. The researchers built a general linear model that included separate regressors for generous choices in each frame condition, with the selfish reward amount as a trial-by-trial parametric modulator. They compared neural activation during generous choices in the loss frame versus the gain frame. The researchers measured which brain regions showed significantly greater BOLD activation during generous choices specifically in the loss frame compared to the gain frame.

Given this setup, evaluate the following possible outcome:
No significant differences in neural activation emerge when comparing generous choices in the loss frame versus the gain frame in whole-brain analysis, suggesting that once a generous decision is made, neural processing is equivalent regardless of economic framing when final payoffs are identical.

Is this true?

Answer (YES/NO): NO